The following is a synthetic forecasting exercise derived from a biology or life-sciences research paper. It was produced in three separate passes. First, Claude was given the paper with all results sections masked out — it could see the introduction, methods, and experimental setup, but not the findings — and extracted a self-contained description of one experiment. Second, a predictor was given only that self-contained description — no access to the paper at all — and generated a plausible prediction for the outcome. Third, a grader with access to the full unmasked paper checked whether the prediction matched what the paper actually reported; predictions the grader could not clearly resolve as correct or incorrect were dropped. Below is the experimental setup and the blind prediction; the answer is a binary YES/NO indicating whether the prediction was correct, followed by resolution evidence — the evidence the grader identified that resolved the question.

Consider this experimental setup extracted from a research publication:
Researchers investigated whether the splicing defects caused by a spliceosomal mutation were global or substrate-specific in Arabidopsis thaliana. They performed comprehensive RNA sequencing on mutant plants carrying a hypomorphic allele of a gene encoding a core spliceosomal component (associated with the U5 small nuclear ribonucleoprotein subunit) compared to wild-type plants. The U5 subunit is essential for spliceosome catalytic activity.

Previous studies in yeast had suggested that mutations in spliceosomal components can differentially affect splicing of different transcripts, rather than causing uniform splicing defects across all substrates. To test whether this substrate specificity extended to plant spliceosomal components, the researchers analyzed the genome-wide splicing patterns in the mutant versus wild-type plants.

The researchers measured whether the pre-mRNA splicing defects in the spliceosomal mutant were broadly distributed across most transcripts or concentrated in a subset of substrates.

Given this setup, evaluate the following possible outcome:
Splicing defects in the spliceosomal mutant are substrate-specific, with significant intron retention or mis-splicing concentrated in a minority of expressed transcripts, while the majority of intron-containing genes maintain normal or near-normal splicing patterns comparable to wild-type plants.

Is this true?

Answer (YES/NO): YES